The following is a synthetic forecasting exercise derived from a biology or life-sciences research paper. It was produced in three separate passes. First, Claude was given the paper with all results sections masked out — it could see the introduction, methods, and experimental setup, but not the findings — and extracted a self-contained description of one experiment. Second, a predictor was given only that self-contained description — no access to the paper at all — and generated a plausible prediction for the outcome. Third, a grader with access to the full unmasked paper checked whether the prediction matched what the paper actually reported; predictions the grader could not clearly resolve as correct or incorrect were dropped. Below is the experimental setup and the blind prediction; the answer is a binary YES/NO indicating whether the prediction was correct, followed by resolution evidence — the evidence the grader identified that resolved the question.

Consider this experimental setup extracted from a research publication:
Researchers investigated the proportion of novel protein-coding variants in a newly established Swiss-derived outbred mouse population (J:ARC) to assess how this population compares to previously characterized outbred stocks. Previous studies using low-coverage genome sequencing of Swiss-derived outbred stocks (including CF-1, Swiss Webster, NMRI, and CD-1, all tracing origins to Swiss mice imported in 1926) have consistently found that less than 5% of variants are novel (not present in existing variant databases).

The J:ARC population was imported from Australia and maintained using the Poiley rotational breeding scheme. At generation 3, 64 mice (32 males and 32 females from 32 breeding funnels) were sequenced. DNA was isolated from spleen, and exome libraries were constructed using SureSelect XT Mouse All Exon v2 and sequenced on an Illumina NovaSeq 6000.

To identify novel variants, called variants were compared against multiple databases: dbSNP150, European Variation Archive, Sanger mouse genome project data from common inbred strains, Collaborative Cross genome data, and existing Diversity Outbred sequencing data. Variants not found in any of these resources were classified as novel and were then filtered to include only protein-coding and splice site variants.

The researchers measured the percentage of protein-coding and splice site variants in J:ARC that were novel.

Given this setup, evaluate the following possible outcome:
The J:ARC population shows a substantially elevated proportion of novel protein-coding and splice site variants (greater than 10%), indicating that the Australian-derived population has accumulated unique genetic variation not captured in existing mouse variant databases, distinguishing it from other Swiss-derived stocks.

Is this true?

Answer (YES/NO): NO